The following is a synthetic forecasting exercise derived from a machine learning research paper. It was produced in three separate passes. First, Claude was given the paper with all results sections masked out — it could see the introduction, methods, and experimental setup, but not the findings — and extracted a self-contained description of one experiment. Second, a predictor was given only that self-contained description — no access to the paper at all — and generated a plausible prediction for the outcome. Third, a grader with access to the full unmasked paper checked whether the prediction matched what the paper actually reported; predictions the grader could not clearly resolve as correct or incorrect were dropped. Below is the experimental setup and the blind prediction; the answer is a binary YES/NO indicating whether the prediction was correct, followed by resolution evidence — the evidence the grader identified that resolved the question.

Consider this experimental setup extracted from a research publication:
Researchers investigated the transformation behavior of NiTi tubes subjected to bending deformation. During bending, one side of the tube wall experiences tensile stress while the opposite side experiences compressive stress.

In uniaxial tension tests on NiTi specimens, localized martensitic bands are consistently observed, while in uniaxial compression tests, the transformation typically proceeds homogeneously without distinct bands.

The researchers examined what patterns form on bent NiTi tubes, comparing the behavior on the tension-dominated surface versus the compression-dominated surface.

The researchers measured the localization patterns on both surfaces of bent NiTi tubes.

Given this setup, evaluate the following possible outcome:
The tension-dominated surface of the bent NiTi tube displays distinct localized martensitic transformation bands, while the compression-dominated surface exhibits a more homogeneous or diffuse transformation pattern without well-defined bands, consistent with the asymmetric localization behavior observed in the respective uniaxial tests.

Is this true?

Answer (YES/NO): YES